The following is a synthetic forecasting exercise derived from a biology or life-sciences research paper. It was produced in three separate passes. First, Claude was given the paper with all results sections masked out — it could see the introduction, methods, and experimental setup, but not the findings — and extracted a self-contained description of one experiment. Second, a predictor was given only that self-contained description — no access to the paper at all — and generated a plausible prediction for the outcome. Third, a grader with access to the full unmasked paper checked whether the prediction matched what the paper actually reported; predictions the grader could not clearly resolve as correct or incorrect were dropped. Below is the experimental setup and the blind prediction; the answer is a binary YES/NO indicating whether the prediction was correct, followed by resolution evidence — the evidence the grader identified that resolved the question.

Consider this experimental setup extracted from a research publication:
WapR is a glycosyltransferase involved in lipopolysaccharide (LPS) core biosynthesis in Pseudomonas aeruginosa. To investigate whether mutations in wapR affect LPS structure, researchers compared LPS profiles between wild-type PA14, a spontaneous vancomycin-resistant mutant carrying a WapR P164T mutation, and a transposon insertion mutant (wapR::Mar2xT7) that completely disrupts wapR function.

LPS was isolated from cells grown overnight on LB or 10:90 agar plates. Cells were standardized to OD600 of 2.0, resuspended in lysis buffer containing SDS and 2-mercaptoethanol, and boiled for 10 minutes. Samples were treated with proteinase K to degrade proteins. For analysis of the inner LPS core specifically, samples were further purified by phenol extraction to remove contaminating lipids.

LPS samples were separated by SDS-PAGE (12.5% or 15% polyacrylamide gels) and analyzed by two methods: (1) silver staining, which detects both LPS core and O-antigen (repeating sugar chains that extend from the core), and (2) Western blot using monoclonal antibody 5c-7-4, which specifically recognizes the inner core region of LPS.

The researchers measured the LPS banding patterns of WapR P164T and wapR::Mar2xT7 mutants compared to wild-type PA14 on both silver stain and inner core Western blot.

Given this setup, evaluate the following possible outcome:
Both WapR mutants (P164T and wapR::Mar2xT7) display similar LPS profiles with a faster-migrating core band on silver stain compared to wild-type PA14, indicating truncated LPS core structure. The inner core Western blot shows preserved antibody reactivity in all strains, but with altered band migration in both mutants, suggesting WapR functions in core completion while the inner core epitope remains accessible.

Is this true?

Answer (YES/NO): NO